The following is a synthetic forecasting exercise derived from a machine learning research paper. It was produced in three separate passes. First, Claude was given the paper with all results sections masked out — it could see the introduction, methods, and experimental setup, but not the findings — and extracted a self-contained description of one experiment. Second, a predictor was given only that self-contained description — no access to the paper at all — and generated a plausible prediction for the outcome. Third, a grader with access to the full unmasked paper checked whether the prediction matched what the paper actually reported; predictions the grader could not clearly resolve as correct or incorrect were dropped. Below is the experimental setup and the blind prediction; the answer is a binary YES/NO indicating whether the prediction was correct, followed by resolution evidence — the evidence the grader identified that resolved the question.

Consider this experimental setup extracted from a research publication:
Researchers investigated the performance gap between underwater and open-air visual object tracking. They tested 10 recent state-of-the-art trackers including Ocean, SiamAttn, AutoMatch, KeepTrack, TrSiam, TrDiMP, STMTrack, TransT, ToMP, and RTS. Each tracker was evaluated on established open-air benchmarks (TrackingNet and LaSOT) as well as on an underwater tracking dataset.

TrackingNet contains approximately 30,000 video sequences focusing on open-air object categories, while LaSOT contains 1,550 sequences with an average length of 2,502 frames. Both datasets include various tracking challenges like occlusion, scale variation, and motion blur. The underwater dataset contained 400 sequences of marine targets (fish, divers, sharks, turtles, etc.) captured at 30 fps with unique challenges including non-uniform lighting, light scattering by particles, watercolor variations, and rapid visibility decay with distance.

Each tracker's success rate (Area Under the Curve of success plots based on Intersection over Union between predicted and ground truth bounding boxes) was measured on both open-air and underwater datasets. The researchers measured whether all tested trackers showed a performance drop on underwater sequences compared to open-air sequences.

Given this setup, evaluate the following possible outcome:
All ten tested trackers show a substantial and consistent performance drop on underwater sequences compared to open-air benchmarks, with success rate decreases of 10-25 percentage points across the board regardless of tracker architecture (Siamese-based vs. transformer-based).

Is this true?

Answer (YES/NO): NO